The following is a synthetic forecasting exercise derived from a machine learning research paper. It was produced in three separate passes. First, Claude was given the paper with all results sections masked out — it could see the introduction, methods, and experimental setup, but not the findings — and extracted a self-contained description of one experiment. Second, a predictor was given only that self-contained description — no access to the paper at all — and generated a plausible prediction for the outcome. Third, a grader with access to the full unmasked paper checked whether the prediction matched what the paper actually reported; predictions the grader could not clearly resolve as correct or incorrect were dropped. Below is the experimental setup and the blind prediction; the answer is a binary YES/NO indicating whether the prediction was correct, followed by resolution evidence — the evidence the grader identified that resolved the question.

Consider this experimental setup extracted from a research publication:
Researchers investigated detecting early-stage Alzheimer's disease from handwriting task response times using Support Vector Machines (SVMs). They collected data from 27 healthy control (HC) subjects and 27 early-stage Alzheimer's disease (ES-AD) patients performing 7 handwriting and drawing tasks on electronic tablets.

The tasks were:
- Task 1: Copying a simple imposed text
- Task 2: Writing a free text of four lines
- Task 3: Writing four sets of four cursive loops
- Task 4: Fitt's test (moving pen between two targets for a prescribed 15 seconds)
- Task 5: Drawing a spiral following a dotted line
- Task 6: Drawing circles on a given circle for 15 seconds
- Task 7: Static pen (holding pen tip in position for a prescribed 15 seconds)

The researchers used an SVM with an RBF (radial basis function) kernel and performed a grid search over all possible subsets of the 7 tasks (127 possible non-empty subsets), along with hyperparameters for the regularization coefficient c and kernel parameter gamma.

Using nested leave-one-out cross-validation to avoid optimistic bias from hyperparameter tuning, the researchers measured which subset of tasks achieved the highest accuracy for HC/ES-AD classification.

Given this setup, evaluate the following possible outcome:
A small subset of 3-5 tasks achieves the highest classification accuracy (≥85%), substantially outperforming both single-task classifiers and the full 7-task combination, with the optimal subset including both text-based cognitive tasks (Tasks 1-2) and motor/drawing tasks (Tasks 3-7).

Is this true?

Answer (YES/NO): NO